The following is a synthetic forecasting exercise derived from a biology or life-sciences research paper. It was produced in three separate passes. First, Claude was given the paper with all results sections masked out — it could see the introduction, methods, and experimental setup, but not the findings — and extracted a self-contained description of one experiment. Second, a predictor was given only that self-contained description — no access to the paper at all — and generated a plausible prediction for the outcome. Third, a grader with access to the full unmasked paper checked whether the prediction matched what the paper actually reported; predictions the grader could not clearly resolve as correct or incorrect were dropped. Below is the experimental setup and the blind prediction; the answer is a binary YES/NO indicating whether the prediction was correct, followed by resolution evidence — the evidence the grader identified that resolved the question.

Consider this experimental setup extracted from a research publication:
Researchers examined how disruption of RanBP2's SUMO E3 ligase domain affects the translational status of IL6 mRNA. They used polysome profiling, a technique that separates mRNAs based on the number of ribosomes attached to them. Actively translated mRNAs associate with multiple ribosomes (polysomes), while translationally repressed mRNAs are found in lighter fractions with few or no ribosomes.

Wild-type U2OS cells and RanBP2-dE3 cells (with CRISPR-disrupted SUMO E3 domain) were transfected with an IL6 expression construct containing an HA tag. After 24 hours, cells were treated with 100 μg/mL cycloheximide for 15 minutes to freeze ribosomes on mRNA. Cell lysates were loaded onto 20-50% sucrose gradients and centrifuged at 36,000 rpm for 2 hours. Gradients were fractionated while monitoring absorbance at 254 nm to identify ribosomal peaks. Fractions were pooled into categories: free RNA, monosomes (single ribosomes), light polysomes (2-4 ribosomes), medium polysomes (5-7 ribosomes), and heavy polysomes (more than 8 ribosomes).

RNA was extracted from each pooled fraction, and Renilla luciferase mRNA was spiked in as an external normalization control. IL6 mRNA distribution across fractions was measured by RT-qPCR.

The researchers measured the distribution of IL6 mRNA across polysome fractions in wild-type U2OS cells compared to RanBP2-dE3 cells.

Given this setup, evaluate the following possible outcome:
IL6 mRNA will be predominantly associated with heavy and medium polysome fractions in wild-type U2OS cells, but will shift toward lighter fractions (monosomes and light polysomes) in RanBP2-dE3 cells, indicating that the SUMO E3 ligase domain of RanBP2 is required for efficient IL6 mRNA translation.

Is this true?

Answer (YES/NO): NO